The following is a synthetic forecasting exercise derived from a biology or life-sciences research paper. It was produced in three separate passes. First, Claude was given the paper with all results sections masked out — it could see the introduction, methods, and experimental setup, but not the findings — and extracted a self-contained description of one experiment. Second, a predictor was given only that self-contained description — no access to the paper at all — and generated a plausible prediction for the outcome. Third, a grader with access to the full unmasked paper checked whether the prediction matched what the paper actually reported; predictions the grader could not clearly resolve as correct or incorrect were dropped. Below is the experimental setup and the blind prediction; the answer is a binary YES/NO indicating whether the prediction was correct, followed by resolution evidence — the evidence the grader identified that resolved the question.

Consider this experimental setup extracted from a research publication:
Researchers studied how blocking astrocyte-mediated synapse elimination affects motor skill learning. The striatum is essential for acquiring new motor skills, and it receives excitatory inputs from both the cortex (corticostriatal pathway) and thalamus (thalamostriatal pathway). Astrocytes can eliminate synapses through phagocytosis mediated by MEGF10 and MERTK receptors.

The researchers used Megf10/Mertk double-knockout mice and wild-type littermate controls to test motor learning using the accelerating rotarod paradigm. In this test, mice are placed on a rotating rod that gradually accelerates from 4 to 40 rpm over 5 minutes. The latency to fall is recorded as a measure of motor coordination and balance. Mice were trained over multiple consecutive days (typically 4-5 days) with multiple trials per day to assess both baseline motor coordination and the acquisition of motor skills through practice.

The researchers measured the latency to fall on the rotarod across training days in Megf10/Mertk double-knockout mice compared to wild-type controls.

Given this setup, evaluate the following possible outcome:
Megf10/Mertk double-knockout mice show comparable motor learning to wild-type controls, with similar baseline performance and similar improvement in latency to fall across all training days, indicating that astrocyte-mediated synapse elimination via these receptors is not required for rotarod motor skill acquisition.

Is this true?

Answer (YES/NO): NO